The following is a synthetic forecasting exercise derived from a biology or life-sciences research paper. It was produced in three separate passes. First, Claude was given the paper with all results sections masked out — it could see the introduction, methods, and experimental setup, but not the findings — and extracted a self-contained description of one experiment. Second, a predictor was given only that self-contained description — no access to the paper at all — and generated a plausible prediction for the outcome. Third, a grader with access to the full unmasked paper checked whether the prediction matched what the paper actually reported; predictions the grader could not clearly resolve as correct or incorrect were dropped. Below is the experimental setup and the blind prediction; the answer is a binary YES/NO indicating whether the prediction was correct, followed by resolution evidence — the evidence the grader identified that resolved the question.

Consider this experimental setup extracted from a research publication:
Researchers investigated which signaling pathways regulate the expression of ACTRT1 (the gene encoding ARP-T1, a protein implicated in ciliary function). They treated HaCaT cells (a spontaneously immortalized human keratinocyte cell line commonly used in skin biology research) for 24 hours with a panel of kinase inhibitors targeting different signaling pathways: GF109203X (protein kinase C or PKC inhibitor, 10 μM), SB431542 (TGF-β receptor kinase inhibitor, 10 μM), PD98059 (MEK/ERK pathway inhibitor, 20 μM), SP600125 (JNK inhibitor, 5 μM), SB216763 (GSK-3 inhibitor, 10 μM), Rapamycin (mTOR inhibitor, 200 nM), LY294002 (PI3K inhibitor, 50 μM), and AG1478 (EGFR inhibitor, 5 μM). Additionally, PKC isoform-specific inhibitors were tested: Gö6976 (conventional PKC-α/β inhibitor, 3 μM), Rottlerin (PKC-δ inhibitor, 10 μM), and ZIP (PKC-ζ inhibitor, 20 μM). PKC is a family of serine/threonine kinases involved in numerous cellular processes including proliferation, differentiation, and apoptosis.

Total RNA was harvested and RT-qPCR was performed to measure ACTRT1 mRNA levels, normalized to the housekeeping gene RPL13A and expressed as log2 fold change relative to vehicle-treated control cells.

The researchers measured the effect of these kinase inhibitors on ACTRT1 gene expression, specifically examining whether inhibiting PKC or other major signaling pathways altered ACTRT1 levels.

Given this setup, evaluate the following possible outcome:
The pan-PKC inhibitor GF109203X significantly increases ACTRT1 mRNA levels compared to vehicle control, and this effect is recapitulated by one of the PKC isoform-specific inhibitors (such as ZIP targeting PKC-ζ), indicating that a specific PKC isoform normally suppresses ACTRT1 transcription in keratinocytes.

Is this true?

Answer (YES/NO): NO